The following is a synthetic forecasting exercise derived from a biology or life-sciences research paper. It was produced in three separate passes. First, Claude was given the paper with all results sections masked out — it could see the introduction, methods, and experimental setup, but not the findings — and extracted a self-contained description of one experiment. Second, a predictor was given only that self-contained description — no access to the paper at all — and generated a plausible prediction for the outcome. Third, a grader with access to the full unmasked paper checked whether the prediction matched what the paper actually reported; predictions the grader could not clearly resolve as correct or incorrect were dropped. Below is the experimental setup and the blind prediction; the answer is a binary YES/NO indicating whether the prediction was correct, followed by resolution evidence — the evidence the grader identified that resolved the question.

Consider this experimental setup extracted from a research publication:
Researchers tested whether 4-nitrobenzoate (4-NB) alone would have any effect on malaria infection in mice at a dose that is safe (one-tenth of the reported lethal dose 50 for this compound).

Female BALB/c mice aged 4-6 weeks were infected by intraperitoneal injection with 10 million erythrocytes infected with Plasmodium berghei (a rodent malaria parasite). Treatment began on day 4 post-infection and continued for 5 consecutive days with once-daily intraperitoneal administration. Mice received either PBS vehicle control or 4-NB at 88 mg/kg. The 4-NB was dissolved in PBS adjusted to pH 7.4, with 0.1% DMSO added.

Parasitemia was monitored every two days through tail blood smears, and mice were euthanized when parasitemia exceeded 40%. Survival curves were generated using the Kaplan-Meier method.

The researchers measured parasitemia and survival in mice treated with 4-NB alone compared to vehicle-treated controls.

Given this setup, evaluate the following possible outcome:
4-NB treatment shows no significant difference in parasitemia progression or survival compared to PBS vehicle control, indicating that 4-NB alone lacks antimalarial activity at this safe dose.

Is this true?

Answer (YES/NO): NO